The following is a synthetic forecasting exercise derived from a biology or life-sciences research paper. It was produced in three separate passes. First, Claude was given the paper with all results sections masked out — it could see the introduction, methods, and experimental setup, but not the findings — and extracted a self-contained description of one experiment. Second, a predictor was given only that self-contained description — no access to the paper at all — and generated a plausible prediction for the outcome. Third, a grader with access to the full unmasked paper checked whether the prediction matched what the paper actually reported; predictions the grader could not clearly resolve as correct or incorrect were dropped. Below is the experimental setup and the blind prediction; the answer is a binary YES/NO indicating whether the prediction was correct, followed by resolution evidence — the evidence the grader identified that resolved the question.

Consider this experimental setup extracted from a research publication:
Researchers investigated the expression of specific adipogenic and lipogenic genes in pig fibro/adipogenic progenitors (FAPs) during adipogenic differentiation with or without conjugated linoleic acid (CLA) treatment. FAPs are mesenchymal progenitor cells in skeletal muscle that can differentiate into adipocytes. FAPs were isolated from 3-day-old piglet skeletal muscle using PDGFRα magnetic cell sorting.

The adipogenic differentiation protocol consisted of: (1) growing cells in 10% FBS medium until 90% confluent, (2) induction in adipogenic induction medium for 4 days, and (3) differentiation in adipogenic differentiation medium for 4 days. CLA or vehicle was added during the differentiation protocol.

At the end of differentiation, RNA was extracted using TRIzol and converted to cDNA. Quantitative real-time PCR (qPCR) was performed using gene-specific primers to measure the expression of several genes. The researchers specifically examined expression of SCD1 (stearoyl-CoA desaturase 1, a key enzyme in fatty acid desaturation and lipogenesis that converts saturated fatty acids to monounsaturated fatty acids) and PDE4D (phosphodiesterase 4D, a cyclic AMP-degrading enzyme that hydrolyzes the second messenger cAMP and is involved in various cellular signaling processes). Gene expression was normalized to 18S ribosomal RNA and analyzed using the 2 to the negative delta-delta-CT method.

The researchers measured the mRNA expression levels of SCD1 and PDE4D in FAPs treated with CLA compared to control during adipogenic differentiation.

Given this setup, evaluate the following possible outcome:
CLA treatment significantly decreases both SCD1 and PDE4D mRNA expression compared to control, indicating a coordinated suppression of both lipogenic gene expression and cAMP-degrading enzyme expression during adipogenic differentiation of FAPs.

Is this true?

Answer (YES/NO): NO